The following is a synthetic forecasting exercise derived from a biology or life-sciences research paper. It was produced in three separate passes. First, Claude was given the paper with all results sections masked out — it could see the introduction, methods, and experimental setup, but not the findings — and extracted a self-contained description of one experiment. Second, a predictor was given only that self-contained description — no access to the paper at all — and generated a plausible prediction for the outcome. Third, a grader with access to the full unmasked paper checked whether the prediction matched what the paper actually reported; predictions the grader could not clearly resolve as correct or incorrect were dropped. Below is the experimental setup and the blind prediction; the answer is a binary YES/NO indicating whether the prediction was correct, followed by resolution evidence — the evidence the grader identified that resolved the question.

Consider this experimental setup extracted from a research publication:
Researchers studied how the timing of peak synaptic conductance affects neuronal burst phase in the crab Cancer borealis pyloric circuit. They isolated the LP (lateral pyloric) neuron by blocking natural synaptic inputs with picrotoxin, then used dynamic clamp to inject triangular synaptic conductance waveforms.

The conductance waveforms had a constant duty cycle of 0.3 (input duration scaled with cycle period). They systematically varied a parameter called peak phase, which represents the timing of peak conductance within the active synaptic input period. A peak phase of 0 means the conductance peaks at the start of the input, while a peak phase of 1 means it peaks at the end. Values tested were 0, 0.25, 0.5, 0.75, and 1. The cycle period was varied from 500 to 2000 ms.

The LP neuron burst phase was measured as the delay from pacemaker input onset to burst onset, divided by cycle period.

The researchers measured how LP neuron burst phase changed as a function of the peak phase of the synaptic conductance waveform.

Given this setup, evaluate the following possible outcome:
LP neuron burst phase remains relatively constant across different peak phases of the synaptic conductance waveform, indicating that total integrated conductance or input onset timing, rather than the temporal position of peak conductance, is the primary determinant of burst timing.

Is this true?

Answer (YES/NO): NO